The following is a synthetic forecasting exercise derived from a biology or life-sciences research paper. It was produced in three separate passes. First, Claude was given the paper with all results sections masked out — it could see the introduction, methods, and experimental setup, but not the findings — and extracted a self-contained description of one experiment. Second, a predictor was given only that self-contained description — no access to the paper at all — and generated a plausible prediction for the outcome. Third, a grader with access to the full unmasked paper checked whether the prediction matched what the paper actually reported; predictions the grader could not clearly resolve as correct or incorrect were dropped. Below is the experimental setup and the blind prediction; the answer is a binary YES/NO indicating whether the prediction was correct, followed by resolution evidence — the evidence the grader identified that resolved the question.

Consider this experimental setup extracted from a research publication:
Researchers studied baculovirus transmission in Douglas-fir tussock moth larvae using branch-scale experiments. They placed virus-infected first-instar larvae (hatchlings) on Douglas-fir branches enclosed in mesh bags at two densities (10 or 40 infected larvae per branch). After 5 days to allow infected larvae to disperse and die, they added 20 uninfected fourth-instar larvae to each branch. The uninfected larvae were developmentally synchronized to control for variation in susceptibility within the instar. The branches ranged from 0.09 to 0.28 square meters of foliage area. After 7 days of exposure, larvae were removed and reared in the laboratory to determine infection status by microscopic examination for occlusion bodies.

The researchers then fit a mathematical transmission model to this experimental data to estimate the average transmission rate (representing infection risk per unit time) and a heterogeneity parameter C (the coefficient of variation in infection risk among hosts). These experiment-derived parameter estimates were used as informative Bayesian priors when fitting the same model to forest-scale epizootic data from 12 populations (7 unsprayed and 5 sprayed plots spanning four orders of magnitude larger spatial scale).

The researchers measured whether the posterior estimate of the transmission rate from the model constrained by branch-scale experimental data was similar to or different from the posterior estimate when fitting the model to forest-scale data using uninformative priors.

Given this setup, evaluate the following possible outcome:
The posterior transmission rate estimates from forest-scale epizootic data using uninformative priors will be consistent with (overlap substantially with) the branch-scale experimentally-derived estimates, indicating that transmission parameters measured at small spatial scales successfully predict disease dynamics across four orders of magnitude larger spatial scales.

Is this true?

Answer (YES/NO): NO